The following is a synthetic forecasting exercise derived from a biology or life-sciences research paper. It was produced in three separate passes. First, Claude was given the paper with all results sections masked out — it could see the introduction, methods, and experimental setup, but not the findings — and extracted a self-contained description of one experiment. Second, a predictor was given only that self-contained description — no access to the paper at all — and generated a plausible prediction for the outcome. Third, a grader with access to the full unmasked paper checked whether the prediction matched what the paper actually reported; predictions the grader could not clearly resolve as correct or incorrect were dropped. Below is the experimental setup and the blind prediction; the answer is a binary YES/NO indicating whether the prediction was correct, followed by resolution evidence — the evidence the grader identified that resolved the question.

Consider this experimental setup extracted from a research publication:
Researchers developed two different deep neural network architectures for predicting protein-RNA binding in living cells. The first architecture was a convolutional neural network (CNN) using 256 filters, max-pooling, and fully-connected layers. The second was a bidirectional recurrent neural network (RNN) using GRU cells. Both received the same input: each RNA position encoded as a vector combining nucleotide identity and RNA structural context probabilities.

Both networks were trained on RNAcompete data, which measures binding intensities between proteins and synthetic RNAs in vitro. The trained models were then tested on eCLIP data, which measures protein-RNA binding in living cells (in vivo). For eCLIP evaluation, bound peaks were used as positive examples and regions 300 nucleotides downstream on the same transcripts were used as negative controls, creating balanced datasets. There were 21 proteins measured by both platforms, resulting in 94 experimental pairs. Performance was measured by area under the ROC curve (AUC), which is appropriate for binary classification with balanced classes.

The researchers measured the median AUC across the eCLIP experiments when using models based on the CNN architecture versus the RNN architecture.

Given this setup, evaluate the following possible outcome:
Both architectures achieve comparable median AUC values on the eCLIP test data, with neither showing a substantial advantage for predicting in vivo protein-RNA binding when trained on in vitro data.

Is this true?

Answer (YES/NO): NO